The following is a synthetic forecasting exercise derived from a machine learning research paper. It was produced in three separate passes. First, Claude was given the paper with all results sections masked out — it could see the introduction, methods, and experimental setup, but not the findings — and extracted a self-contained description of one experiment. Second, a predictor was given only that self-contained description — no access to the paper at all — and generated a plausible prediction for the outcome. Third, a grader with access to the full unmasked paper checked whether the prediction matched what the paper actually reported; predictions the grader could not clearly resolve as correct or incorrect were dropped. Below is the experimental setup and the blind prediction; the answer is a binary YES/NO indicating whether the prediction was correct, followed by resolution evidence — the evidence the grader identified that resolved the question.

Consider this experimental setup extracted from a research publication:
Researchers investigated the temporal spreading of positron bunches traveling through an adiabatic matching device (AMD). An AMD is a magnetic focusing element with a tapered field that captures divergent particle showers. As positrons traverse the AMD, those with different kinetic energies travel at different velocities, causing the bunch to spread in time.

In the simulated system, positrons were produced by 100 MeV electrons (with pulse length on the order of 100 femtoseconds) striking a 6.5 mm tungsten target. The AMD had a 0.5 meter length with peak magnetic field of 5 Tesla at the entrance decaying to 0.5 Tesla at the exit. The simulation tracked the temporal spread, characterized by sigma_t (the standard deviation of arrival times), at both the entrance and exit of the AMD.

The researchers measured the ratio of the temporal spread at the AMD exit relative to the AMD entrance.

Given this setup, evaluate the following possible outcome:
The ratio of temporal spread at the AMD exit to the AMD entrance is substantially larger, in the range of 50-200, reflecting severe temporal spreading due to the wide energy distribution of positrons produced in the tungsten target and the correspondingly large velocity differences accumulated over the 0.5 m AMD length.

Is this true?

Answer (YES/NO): NO